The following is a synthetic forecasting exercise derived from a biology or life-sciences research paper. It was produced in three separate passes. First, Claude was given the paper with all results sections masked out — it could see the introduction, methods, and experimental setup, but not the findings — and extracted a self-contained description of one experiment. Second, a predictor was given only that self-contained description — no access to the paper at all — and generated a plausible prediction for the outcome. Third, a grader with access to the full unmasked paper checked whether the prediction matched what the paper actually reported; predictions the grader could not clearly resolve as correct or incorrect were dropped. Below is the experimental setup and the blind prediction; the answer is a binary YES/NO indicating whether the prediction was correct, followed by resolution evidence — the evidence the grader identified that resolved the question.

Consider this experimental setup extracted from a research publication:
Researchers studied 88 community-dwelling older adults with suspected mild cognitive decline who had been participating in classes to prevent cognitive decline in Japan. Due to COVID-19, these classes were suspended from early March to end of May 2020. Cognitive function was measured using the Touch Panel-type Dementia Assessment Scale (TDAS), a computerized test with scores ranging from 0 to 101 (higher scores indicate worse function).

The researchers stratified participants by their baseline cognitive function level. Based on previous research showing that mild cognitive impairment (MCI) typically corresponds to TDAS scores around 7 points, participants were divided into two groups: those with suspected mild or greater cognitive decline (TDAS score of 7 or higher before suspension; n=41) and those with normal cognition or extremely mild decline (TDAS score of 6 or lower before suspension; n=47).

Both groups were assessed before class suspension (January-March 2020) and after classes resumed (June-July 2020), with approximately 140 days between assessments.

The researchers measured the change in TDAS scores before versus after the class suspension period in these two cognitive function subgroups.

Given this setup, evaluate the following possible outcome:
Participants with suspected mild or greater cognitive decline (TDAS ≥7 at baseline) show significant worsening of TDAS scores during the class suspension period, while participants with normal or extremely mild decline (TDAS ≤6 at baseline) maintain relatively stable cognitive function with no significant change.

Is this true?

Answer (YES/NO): NO